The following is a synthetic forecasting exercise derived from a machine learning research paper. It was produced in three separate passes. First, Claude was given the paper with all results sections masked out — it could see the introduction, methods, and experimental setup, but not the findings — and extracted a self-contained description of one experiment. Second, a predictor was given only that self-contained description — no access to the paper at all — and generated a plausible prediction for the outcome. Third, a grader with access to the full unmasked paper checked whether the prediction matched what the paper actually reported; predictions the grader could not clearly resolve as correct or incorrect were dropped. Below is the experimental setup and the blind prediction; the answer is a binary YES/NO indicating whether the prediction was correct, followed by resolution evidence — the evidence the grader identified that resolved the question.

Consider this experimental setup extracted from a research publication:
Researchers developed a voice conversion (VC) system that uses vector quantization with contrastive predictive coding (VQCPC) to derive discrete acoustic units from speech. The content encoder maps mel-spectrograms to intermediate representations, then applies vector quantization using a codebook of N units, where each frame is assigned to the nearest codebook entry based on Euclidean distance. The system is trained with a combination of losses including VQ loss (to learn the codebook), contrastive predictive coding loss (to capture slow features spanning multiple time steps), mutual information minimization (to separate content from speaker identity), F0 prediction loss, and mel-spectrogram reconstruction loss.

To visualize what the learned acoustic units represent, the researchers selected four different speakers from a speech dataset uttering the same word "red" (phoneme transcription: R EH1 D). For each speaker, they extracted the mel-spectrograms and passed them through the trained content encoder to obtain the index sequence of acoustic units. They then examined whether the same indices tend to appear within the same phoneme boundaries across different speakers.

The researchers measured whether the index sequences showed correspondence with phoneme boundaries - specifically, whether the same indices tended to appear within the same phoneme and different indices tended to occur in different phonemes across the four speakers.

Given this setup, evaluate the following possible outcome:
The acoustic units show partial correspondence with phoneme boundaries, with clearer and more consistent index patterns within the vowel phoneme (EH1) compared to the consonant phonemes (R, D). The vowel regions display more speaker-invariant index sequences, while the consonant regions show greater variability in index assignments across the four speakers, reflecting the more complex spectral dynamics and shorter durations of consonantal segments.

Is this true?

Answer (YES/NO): NO